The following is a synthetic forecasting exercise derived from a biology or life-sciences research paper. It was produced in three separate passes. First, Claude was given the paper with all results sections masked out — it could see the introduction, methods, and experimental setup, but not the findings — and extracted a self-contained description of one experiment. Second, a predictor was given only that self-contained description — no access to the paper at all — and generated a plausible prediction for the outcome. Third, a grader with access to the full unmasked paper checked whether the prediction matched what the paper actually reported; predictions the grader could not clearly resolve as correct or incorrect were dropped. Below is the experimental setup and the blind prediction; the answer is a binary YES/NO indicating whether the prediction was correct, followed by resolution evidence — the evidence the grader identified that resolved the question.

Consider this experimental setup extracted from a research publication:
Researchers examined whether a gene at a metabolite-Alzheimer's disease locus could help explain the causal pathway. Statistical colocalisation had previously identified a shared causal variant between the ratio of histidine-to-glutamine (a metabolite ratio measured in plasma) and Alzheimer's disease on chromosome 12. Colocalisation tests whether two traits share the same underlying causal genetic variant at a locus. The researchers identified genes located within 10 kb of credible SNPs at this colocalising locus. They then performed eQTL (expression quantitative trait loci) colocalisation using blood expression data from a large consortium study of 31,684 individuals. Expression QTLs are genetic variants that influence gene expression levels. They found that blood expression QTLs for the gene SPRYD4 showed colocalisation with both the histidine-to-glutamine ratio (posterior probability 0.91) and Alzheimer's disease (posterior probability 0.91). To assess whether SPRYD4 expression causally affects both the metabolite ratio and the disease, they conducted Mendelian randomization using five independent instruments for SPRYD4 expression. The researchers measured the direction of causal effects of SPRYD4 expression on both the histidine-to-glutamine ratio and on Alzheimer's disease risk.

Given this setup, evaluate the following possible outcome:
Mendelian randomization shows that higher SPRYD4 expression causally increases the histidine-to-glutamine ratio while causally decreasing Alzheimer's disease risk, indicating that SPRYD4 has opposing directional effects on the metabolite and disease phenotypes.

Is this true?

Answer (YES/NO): NO